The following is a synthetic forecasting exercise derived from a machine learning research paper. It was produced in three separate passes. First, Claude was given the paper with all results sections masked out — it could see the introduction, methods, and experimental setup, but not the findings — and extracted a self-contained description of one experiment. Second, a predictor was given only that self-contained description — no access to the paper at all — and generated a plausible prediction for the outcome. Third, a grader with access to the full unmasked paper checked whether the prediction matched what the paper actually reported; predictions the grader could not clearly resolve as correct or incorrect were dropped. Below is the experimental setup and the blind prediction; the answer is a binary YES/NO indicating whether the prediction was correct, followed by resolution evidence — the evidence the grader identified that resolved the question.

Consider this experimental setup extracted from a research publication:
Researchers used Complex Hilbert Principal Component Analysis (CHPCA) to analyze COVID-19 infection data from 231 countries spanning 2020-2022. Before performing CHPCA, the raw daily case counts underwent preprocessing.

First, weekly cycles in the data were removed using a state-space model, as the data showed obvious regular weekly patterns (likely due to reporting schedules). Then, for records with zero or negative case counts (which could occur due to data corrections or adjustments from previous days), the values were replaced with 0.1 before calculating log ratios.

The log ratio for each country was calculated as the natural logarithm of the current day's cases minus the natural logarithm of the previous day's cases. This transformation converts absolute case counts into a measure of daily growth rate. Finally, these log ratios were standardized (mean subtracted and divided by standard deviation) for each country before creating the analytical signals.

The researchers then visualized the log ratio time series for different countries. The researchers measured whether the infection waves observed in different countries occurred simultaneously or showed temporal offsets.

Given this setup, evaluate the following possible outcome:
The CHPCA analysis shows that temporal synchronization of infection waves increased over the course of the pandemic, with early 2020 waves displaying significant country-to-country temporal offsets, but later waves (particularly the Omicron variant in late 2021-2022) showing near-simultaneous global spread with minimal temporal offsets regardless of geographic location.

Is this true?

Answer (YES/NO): NO